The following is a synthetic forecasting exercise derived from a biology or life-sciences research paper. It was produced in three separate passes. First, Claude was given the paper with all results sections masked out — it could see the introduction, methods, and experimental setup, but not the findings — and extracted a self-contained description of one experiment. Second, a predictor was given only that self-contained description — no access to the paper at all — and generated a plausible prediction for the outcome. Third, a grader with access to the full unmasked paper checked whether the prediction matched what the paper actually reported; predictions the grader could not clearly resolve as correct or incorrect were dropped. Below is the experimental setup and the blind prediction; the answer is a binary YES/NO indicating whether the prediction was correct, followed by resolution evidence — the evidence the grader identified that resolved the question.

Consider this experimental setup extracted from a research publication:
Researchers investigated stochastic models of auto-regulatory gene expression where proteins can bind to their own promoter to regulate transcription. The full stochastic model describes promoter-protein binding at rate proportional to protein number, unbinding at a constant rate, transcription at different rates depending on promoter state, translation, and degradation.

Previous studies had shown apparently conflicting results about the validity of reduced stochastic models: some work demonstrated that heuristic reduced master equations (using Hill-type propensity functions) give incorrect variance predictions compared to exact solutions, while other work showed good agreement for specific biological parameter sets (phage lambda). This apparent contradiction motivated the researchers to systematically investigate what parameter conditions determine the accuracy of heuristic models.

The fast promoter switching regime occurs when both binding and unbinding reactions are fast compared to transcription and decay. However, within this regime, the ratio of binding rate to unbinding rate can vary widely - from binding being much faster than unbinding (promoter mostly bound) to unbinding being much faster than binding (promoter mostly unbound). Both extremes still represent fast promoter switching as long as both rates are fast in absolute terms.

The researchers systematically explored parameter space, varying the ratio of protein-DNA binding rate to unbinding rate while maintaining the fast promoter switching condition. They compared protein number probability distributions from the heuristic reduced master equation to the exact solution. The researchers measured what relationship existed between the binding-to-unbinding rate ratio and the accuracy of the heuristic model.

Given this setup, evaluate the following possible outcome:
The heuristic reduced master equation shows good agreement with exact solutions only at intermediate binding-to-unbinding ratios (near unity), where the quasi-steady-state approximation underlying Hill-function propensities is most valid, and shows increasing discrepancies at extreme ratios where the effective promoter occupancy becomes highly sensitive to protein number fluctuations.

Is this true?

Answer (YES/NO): NO